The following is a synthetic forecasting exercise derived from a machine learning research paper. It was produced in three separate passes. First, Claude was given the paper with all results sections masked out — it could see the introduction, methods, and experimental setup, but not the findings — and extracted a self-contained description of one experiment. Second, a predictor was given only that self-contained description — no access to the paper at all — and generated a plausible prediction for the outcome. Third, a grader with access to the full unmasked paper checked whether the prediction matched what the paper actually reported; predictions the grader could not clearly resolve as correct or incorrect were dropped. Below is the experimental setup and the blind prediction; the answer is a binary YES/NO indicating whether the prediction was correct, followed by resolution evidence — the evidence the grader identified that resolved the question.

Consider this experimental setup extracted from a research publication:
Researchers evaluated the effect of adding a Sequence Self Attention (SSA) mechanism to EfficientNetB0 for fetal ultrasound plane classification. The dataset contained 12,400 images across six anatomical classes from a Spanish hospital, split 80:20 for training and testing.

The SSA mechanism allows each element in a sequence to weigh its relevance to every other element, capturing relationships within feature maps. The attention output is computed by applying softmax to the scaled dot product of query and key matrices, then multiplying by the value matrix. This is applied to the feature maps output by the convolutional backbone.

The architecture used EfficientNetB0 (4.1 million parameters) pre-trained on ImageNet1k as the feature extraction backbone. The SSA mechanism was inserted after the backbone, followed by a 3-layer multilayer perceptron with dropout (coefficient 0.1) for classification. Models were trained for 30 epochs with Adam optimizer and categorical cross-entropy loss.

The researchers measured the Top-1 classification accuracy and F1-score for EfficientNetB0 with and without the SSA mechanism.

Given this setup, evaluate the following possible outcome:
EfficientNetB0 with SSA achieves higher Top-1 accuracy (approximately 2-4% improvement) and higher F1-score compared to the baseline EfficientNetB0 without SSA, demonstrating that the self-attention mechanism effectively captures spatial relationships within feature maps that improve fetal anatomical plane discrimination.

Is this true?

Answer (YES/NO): NO